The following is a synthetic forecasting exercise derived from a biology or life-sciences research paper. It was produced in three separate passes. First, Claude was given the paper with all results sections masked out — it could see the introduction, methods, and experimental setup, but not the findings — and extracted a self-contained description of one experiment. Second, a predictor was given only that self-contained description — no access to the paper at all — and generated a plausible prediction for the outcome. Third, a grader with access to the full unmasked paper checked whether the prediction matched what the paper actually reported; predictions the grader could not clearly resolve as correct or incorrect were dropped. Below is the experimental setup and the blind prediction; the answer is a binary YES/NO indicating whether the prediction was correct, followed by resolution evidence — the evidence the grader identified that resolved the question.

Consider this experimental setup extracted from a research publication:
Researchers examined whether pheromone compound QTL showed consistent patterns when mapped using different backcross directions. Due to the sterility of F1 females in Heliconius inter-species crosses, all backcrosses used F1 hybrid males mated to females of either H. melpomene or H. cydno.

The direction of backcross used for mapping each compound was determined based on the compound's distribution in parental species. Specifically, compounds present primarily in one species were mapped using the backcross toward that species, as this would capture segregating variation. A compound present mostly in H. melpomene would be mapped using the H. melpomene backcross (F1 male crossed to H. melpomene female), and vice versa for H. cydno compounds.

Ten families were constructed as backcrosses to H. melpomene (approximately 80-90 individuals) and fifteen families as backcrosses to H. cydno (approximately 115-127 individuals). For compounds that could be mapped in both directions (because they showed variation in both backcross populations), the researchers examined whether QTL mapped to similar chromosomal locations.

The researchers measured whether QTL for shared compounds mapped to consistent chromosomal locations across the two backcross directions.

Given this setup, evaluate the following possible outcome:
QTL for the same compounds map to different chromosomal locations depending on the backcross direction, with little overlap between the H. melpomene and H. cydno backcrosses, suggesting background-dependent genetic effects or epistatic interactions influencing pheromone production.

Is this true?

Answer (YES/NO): NO